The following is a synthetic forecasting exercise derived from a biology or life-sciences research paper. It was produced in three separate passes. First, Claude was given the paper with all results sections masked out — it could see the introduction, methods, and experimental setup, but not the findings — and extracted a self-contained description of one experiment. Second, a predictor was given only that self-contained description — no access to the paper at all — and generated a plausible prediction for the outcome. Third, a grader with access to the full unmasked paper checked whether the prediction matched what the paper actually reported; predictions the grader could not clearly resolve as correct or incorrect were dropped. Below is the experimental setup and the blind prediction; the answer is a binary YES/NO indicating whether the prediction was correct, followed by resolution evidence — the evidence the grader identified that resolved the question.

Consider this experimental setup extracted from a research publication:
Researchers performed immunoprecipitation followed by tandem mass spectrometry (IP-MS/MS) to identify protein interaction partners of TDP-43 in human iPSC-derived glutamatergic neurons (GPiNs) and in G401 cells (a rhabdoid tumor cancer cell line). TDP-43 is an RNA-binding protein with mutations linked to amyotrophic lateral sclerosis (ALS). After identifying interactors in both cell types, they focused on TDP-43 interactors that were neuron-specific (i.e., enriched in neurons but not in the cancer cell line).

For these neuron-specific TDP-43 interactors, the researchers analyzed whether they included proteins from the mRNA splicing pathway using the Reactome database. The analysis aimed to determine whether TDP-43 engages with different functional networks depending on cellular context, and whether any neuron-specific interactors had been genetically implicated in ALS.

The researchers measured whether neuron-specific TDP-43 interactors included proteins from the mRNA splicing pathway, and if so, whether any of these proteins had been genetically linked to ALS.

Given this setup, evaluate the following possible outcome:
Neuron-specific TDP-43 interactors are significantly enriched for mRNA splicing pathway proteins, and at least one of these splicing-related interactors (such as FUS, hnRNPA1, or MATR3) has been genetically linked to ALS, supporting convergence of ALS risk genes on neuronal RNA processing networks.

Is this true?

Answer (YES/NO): YES